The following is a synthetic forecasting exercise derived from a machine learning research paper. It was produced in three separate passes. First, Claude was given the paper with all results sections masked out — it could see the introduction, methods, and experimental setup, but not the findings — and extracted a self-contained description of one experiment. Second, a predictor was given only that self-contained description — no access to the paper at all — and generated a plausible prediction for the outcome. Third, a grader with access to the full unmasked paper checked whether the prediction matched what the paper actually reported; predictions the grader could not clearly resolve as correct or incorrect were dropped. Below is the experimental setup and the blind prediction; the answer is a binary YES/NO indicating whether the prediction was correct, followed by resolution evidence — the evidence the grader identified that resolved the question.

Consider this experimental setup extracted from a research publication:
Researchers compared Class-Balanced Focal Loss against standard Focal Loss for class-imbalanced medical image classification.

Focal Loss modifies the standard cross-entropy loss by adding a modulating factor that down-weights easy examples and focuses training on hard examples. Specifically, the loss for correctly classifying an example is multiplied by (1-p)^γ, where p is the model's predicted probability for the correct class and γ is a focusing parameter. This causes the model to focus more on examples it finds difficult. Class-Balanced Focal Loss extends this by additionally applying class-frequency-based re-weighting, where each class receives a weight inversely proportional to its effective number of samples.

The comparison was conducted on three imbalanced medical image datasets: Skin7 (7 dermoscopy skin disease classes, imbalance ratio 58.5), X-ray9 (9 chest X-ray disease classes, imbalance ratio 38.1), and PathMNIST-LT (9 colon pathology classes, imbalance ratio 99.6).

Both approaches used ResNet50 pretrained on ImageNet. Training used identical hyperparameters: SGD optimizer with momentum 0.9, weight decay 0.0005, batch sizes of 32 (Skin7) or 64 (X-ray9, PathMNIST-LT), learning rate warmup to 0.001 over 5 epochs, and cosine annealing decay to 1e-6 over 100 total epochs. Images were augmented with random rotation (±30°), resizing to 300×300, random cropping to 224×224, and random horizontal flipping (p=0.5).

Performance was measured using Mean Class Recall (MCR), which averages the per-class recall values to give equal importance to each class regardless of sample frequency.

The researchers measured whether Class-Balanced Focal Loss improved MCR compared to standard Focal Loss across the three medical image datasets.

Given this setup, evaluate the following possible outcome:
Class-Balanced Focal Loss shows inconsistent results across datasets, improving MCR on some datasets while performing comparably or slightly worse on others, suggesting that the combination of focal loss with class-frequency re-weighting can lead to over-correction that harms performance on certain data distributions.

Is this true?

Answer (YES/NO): NO